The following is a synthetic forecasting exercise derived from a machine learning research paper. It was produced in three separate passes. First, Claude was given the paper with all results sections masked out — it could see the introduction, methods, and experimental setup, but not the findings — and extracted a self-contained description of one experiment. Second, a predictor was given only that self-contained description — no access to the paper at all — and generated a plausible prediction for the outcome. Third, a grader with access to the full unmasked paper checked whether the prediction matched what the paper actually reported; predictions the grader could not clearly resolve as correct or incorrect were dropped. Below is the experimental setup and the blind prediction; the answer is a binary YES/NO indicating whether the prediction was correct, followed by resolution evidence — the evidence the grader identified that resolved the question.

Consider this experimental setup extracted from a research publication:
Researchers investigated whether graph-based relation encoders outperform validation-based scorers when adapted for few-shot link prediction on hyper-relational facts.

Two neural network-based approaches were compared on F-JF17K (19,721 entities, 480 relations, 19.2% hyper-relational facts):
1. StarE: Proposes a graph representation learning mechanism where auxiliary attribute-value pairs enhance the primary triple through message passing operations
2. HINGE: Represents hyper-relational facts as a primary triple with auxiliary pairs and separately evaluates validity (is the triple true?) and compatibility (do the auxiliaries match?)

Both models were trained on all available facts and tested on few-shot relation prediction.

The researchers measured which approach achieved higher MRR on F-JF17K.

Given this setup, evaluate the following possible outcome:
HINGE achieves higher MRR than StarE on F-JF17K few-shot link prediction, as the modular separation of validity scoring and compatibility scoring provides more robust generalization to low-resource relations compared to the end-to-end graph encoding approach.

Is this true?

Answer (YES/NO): NO